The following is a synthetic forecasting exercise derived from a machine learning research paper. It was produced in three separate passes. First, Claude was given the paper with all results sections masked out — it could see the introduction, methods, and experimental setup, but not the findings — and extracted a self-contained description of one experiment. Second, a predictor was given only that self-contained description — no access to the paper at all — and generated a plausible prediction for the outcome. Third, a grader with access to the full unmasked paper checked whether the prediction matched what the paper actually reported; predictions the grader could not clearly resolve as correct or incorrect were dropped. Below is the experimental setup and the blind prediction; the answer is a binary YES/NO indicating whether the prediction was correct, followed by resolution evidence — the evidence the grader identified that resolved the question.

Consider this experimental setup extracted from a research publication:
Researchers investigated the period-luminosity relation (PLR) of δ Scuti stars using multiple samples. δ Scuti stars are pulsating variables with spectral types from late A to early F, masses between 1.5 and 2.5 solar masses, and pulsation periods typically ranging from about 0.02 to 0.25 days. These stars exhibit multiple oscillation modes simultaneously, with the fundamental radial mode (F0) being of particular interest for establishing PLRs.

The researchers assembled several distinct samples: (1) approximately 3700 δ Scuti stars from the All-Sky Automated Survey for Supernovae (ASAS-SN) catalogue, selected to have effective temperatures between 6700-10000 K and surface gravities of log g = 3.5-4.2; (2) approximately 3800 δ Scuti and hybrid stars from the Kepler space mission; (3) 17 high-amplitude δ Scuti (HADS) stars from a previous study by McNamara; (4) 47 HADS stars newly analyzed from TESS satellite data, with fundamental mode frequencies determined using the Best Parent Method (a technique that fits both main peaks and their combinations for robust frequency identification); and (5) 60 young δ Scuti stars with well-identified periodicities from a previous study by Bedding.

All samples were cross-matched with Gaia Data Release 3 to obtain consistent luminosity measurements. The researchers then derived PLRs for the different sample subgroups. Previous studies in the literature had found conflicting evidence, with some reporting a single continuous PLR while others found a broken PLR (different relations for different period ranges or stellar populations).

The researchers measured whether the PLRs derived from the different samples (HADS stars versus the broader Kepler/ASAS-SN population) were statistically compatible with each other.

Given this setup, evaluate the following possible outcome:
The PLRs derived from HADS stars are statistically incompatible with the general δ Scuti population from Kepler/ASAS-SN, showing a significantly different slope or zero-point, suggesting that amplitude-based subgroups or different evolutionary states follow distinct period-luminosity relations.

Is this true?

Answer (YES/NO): NO